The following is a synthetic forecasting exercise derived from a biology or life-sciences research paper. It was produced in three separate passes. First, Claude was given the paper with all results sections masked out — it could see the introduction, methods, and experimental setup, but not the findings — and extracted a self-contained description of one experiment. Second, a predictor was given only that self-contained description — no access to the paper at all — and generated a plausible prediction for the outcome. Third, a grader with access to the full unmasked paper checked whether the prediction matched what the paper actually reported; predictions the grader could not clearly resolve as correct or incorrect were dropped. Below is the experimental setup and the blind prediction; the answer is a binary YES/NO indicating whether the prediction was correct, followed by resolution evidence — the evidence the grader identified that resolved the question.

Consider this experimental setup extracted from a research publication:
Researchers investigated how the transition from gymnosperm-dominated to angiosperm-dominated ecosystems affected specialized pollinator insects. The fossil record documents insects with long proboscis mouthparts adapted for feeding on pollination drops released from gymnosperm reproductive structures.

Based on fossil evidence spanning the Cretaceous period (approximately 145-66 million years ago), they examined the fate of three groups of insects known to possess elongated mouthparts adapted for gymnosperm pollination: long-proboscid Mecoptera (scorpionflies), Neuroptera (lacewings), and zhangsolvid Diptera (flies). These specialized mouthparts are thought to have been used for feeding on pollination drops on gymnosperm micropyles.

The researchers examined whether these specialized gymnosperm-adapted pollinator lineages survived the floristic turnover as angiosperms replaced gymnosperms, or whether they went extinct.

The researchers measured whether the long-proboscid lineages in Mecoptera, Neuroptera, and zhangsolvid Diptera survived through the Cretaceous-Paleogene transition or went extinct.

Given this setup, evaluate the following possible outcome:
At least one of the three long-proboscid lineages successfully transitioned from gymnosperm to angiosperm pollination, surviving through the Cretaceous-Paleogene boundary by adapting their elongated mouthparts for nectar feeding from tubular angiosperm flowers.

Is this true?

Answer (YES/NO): NO